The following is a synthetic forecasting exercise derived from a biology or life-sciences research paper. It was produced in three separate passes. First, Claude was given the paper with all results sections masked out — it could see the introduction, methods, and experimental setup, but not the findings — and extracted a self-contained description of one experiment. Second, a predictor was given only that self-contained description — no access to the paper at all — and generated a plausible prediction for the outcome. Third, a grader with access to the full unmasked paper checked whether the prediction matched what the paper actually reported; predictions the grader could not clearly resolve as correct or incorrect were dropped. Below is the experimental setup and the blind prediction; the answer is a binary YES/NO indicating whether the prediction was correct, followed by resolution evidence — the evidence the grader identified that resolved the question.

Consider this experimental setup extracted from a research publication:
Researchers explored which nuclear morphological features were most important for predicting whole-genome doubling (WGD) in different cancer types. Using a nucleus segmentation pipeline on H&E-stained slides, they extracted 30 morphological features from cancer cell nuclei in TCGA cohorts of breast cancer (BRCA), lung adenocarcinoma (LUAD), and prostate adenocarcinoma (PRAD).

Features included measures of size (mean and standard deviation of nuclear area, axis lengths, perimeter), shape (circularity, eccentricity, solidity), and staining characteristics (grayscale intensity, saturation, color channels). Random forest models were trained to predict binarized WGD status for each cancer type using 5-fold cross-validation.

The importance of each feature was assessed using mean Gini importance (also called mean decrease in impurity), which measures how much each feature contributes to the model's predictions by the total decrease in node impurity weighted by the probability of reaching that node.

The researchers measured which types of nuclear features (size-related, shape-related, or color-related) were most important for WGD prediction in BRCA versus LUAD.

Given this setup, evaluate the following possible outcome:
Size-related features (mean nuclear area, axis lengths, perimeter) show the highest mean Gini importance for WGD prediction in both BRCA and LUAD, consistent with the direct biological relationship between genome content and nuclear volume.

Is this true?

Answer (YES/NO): YES